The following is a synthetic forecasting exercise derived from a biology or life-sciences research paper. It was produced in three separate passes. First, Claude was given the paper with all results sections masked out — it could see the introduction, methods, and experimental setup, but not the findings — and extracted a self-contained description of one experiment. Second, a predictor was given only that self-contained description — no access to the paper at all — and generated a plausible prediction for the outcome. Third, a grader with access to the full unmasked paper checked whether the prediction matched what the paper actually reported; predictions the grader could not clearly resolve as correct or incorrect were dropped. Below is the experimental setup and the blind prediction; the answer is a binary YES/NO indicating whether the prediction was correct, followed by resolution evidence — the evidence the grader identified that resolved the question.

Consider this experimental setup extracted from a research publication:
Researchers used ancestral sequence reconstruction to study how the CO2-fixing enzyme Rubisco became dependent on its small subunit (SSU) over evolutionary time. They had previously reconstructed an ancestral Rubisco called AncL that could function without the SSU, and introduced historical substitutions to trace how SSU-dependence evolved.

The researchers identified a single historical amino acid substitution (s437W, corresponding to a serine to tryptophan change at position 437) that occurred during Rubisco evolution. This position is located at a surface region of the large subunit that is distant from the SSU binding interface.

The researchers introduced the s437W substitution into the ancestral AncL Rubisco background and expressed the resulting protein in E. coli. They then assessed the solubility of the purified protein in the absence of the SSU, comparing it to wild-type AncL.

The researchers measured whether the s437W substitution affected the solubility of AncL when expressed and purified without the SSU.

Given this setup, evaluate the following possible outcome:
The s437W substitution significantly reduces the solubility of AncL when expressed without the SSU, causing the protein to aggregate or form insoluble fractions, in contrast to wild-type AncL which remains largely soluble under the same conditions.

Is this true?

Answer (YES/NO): YES